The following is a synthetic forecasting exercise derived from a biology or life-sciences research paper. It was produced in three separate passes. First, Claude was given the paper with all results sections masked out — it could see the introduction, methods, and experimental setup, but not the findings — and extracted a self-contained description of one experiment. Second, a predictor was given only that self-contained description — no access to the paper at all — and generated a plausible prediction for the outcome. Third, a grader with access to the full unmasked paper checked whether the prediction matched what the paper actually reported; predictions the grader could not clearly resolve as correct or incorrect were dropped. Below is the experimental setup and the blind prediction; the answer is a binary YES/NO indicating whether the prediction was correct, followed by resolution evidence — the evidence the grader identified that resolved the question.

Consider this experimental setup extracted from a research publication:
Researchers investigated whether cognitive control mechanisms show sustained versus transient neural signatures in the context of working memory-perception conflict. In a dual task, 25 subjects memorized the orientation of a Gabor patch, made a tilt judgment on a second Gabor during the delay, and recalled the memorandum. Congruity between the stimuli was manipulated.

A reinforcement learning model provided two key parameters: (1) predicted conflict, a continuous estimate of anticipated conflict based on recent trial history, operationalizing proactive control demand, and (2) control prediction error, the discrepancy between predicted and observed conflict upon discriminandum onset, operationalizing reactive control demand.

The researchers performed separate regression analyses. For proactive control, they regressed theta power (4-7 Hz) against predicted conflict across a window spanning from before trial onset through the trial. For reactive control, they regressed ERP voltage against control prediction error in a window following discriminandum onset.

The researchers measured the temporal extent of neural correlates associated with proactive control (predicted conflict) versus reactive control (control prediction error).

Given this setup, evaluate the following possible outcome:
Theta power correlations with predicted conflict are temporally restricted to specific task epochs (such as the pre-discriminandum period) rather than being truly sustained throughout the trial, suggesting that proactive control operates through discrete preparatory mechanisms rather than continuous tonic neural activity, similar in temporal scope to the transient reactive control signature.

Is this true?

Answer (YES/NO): YES